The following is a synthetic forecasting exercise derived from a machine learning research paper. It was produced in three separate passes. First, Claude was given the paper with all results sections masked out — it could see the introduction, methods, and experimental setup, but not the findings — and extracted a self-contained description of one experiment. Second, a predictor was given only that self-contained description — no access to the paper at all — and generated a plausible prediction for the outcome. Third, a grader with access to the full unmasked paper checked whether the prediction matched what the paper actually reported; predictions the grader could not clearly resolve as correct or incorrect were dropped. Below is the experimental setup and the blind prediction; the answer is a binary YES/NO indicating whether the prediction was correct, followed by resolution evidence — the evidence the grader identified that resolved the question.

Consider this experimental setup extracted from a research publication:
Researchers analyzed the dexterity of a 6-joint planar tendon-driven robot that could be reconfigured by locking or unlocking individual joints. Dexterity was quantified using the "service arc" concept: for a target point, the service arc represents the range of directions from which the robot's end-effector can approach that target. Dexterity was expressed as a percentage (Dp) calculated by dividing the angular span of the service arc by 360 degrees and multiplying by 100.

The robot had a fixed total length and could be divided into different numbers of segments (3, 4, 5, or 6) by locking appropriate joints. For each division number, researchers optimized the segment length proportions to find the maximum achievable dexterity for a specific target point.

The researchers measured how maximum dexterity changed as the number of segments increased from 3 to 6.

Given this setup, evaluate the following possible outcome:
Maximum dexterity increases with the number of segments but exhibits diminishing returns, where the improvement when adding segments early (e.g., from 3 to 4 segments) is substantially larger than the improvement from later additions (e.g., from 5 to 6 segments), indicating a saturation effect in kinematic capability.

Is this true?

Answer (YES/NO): YES